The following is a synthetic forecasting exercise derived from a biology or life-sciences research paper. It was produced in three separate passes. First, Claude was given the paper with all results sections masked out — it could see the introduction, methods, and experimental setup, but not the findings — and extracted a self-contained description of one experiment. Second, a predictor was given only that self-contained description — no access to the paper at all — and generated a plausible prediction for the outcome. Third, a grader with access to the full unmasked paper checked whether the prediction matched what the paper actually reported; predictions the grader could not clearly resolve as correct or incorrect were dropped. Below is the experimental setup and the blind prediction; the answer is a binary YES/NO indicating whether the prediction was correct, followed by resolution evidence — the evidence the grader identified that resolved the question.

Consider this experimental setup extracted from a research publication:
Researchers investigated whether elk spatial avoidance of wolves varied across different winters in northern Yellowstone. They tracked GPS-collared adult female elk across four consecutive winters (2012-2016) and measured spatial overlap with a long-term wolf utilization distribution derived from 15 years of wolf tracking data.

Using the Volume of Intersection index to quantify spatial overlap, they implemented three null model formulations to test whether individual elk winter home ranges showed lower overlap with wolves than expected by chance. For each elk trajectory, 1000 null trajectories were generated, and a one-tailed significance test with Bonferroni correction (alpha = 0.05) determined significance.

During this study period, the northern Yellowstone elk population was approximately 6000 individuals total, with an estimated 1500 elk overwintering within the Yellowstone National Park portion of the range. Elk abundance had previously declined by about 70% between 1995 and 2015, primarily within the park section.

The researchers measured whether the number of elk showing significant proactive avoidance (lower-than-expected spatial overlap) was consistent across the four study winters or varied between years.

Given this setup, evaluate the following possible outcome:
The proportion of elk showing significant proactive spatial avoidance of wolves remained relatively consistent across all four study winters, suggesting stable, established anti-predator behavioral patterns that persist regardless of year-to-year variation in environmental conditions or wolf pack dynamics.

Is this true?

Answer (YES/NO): NO